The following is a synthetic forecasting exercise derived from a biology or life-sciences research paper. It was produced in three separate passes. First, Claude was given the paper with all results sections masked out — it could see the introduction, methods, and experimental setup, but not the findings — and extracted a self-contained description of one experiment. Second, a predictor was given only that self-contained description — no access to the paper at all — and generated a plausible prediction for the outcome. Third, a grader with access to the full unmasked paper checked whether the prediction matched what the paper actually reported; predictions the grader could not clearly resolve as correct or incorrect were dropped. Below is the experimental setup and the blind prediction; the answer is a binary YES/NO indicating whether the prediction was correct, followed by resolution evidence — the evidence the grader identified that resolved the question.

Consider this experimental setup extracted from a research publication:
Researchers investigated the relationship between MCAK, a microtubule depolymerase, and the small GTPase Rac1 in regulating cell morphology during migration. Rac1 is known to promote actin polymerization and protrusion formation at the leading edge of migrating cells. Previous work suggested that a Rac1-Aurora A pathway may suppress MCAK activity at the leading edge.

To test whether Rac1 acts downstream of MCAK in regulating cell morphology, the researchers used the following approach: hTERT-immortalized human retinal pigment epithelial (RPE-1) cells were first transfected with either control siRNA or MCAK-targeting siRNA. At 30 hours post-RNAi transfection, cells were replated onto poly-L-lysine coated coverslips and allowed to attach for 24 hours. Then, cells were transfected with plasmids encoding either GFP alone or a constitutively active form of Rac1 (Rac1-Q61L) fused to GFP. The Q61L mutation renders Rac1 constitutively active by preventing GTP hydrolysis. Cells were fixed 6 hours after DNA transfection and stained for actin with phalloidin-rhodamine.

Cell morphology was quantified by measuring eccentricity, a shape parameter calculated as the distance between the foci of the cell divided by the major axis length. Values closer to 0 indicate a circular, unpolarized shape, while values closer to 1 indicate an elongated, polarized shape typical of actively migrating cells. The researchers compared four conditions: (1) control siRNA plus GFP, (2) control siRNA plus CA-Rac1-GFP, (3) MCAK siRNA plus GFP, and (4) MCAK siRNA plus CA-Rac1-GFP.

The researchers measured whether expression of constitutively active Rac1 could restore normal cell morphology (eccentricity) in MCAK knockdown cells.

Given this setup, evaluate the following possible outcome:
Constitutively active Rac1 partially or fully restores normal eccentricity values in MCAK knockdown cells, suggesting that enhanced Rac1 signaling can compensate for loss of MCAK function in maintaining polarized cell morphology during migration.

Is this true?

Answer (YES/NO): NO